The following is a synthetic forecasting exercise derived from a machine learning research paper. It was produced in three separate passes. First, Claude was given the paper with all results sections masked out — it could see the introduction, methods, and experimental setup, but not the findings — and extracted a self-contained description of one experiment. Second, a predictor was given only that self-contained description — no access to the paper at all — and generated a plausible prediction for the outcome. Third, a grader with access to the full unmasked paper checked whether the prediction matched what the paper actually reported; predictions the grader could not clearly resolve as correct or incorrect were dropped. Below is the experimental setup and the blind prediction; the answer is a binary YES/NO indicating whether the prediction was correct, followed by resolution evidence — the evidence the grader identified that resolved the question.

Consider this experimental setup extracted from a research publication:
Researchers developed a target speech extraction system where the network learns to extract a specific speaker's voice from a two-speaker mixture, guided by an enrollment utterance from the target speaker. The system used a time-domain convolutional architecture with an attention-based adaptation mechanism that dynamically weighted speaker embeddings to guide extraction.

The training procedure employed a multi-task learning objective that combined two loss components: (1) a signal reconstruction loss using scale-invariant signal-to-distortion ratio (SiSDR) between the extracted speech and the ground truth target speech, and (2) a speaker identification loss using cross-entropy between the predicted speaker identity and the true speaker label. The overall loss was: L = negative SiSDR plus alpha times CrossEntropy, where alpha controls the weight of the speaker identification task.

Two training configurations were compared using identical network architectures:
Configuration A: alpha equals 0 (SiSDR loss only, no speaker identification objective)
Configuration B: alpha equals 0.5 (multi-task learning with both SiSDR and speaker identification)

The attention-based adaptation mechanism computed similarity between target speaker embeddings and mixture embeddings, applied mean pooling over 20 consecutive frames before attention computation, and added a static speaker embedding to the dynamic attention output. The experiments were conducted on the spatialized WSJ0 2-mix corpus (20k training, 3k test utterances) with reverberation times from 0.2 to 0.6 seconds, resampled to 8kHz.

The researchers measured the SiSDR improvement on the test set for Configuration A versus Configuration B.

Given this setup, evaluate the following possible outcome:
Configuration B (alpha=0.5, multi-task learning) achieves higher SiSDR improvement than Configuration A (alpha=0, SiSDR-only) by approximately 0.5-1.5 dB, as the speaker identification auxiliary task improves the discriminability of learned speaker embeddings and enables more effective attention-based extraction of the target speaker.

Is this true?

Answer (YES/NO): NO